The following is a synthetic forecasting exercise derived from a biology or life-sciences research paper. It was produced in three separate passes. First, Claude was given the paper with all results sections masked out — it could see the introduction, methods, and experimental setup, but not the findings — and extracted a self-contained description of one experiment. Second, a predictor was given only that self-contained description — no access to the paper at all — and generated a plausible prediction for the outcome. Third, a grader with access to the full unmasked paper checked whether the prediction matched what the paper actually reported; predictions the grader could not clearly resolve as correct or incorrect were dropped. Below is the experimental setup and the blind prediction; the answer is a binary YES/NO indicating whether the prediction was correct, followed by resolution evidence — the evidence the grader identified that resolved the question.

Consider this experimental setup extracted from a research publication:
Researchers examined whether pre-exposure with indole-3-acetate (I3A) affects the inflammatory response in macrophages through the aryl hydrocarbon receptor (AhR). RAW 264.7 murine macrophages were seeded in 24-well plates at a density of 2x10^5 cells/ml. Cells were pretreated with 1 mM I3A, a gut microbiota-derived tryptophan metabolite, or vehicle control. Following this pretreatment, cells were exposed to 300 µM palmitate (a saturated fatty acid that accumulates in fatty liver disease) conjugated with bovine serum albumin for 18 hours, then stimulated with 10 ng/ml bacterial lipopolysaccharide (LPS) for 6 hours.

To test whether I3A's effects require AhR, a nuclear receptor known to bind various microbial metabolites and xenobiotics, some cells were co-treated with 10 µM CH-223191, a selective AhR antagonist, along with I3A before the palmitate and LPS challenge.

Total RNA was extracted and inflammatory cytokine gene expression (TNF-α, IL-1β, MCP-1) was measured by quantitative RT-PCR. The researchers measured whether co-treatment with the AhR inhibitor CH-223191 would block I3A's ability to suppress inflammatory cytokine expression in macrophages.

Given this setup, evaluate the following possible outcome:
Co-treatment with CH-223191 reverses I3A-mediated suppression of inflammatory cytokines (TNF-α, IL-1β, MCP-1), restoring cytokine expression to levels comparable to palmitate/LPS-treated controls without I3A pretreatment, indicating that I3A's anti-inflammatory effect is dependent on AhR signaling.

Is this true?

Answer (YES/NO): NO